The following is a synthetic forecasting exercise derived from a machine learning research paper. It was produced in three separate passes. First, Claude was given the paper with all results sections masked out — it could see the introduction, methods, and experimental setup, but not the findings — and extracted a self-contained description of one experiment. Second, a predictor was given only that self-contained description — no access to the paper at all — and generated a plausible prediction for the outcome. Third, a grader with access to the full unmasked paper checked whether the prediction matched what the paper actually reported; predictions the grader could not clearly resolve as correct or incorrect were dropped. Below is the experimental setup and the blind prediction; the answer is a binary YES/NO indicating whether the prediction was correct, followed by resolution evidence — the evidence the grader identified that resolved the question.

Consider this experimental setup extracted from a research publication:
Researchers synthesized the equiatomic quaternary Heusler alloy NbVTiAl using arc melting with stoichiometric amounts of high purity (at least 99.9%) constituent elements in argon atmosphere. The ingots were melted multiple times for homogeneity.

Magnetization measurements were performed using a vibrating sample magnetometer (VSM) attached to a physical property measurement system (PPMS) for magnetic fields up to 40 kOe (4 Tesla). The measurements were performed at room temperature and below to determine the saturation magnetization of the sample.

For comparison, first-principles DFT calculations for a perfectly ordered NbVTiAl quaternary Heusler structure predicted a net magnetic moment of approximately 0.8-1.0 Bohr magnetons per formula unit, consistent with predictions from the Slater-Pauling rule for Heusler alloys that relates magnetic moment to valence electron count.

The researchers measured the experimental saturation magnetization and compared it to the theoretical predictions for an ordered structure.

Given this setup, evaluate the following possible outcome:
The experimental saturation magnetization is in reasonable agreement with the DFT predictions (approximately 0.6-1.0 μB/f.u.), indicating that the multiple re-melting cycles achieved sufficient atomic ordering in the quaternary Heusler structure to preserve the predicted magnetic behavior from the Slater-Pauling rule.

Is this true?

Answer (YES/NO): NO